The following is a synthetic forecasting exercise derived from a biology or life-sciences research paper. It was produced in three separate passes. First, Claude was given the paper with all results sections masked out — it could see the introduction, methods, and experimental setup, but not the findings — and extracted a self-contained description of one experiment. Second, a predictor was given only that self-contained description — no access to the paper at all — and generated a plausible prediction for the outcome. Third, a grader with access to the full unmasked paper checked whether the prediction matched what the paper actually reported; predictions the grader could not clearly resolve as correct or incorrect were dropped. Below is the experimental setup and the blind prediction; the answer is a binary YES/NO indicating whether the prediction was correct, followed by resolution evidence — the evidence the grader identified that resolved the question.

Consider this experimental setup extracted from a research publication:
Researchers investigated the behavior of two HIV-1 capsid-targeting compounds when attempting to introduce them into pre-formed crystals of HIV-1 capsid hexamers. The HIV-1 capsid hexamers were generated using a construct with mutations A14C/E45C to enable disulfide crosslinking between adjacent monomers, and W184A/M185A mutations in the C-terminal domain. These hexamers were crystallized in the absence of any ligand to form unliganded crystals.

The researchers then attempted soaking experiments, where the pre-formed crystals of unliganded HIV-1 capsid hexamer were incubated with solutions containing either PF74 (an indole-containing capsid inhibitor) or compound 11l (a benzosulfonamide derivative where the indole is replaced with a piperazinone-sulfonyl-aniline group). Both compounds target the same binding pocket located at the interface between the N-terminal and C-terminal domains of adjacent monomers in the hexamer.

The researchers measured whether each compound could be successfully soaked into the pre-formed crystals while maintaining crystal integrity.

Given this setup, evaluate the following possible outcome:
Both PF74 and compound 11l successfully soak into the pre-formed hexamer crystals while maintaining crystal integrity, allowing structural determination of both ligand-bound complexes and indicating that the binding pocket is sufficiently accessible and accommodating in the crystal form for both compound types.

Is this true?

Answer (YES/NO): NO